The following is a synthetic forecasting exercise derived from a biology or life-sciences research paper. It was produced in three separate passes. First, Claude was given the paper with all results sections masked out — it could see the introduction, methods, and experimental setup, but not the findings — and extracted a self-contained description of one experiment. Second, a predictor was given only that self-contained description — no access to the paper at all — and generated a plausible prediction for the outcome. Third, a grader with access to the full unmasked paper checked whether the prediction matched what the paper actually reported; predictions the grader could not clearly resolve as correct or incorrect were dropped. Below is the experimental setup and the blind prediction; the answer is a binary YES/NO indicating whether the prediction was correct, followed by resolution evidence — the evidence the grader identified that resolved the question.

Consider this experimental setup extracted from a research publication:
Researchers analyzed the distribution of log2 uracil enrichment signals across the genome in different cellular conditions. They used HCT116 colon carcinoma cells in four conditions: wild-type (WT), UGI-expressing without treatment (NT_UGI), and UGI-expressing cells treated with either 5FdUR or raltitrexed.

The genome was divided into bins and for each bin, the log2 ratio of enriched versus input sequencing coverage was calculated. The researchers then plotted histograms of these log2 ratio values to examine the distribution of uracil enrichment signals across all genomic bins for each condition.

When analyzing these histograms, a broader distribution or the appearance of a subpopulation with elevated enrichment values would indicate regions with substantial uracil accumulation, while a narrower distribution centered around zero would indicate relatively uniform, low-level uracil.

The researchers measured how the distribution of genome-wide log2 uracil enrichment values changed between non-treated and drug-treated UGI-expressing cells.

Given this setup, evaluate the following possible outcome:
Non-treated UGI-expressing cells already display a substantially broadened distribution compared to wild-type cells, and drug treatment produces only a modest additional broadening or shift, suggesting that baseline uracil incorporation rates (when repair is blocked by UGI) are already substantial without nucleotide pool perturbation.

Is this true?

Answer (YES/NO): NO